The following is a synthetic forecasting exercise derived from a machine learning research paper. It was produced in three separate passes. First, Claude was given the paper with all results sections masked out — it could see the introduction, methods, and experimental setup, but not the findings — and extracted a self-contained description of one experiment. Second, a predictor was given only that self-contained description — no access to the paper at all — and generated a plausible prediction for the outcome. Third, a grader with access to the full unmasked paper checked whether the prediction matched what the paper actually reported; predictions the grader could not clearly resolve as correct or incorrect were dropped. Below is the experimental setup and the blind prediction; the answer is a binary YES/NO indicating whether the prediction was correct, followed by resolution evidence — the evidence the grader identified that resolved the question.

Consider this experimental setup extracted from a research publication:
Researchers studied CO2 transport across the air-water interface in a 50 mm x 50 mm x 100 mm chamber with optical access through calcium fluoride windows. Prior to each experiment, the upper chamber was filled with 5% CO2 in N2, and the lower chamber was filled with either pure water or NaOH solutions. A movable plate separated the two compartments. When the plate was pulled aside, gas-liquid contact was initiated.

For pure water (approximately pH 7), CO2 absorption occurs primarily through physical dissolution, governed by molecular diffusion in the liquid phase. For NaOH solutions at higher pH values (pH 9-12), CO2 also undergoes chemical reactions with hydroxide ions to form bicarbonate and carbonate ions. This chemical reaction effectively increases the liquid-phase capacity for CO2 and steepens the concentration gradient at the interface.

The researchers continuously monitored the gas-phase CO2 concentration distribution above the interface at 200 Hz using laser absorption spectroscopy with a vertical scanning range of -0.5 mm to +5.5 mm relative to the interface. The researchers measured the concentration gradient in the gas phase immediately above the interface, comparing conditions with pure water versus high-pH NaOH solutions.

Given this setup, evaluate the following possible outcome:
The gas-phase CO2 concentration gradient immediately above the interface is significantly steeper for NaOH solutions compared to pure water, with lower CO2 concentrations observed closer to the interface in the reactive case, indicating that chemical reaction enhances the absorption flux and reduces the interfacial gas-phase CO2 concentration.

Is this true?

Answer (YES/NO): YES